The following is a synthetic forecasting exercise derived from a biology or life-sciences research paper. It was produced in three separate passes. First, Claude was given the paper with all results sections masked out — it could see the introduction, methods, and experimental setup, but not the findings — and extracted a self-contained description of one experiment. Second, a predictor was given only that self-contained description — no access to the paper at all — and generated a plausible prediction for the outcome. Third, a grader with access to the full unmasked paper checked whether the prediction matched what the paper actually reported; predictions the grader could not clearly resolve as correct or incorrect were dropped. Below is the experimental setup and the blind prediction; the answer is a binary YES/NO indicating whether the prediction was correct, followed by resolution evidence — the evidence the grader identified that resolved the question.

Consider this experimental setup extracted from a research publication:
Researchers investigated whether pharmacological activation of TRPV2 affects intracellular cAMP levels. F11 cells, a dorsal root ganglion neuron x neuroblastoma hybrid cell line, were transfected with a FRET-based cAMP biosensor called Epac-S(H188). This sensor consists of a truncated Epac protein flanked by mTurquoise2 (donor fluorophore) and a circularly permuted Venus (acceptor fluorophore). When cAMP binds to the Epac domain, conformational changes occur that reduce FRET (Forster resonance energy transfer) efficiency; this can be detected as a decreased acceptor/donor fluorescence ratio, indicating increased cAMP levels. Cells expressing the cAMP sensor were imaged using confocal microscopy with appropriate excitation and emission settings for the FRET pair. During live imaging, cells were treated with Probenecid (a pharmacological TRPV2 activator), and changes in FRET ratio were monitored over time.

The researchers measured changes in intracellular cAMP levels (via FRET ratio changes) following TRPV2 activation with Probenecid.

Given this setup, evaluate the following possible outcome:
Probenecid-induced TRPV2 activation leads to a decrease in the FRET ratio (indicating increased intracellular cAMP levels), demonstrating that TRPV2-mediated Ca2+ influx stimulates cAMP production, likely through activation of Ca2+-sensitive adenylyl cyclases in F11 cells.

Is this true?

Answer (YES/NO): NO